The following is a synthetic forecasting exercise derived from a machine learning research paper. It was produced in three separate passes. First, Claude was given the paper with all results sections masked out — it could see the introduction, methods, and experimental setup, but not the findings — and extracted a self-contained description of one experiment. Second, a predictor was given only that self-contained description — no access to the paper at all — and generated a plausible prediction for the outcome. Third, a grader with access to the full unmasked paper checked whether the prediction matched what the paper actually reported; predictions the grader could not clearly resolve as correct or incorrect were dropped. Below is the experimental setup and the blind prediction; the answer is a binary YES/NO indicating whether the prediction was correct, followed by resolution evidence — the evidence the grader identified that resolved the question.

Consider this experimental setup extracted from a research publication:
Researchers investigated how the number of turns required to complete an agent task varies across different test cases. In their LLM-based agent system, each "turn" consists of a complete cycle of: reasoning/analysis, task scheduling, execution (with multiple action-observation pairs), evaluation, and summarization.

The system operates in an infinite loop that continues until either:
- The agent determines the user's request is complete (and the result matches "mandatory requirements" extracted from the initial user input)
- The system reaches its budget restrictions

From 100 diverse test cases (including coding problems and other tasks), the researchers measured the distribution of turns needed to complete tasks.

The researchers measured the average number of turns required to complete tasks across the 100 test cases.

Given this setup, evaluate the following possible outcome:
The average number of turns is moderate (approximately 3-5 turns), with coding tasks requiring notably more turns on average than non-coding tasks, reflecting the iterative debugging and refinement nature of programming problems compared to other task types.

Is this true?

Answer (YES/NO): NO